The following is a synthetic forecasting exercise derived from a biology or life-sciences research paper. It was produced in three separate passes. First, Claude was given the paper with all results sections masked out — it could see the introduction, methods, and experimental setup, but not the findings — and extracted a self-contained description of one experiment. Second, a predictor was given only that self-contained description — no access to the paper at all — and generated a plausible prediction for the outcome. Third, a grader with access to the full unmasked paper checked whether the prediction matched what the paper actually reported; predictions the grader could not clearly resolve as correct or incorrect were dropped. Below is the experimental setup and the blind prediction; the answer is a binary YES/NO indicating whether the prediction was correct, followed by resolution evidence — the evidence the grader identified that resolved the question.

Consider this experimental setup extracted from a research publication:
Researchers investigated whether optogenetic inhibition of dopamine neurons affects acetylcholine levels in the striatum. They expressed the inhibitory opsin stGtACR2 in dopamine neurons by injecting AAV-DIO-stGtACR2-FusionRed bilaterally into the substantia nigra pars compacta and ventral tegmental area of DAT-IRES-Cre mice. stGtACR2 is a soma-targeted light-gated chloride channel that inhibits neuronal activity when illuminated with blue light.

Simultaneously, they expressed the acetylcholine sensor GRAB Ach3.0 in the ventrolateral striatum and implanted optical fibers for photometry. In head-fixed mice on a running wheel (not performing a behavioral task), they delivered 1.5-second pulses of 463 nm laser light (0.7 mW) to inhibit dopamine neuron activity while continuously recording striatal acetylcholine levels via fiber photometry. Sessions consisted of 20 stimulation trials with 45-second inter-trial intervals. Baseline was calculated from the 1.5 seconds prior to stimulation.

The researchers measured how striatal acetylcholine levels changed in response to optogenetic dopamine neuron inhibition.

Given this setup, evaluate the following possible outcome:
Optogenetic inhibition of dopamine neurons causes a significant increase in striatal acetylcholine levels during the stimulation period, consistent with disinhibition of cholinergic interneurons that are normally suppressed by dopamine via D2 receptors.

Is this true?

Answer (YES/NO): YES